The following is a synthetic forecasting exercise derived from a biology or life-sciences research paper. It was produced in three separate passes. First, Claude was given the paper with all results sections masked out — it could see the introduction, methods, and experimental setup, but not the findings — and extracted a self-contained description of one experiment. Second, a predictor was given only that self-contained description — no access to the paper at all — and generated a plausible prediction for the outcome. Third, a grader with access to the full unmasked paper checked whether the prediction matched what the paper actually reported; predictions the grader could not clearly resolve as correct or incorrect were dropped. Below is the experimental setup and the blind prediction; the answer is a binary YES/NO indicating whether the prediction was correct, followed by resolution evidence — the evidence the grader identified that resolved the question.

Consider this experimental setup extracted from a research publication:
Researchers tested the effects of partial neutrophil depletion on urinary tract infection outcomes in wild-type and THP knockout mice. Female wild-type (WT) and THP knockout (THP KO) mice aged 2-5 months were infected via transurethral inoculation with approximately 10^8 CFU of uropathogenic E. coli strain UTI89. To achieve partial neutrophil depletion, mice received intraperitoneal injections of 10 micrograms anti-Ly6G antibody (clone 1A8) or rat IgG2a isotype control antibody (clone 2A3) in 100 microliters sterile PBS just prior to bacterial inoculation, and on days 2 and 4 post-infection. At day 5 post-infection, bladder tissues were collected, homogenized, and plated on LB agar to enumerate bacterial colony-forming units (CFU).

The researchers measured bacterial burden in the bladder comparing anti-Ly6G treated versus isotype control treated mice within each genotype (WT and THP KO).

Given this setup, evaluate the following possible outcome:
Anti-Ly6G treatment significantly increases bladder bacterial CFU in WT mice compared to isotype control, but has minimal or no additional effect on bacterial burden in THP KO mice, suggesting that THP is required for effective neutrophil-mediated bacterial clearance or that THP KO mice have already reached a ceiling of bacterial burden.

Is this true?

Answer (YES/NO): NO